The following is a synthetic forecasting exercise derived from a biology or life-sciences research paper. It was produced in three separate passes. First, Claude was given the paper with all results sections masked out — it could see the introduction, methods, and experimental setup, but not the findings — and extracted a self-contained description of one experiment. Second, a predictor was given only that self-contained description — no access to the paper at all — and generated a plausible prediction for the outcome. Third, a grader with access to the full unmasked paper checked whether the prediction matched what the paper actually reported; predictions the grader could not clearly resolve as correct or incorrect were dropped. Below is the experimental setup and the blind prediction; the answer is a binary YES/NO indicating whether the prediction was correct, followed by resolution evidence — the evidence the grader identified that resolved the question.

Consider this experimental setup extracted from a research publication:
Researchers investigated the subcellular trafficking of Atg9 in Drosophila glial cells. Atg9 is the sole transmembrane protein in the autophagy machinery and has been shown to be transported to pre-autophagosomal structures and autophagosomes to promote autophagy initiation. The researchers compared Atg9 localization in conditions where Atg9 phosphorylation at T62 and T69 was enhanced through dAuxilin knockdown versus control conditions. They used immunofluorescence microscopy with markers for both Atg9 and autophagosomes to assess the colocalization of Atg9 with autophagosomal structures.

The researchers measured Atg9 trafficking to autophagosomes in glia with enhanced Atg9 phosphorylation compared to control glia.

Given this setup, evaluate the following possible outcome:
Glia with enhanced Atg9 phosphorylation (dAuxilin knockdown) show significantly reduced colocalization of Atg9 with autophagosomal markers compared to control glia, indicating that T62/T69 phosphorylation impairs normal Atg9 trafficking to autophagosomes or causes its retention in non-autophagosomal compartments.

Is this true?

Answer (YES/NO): NO